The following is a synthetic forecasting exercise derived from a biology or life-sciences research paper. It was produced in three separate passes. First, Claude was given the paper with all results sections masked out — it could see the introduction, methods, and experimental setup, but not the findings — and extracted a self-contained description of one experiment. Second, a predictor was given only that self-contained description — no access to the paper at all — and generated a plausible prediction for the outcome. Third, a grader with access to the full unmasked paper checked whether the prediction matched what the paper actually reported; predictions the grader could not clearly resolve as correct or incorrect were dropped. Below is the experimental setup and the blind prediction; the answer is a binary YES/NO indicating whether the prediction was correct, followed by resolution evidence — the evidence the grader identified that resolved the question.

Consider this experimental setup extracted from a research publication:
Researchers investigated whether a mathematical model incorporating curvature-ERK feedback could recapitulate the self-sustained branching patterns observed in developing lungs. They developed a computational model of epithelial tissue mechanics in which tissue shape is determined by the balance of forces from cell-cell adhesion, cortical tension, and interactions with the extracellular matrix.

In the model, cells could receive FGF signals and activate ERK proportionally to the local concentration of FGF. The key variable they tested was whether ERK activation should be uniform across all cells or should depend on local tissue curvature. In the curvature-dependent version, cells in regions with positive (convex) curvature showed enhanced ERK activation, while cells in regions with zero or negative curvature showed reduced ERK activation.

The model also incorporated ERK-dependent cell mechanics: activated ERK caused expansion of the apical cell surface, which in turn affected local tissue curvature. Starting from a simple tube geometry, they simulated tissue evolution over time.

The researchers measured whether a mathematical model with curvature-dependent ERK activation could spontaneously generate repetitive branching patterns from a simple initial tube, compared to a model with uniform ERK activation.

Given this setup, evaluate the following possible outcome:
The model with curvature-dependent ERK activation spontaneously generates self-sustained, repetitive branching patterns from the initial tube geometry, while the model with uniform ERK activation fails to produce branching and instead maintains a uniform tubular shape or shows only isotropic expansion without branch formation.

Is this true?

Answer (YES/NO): YES